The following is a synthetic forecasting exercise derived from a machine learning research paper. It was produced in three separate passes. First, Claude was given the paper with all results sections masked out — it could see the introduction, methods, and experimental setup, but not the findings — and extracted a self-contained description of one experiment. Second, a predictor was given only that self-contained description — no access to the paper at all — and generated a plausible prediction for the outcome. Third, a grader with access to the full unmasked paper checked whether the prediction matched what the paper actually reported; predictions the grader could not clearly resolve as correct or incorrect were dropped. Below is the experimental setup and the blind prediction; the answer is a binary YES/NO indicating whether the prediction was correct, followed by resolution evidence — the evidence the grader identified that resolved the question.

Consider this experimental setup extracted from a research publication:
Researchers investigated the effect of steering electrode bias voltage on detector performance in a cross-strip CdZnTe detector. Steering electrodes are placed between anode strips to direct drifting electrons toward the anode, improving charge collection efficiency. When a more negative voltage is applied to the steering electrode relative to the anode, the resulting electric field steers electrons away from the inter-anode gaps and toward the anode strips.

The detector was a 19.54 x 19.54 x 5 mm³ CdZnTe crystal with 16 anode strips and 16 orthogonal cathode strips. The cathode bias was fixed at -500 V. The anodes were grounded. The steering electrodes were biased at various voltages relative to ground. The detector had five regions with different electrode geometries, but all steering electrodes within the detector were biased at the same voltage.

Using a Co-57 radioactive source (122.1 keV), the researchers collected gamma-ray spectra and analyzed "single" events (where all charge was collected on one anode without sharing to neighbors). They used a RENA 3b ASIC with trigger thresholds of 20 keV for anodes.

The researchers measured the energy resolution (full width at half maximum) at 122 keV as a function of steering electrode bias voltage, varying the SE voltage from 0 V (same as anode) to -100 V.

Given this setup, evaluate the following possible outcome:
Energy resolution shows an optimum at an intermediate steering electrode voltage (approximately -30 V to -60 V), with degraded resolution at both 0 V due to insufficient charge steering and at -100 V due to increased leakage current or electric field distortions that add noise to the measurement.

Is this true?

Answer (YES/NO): NO